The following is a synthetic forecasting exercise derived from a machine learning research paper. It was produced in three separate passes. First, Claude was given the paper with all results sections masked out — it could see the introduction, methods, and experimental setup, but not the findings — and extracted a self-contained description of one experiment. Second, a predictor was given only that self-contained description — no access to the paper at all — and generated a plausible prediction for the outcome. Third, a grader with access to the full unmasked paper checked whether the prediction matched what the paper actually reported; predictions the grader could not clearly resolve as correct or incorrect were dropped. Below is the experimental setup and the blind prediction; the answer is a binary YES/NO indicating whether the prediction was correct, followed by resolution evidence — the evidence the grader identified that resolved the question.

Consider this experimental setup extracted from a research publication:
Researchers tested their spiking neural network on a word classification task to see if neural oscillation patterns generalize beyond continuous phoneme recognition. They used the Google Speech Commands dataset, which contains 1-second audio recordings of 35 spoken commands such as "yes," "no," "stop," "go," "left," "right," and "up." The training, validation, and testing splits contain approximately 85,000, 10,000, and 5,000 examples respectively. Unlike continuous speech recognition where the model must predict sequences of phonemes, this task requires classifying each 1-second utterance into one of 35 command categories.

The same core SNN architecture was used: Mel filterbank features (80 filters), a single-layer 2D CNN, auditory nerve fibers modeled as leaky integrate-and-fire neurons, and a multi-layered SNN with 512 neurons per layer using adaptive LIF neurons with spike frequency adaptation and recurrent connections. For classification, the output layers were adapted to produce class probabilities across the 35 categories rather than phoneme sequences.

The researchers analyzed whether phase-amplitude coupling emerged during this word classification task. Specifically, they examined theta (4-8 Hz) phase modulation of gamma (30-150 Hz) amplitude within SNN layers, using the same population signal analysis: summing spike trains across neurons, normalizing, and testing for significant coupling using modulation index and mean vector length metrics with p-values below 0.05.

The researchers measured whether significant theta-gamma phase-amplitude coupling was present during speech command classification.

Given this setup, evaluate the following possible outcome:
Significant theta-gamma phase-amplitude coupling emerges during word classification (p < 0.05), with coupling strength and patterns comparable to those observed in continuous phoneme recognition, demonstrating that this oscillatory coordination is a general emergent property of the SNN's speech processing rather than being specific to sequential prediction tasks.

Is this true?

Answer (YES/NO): NO